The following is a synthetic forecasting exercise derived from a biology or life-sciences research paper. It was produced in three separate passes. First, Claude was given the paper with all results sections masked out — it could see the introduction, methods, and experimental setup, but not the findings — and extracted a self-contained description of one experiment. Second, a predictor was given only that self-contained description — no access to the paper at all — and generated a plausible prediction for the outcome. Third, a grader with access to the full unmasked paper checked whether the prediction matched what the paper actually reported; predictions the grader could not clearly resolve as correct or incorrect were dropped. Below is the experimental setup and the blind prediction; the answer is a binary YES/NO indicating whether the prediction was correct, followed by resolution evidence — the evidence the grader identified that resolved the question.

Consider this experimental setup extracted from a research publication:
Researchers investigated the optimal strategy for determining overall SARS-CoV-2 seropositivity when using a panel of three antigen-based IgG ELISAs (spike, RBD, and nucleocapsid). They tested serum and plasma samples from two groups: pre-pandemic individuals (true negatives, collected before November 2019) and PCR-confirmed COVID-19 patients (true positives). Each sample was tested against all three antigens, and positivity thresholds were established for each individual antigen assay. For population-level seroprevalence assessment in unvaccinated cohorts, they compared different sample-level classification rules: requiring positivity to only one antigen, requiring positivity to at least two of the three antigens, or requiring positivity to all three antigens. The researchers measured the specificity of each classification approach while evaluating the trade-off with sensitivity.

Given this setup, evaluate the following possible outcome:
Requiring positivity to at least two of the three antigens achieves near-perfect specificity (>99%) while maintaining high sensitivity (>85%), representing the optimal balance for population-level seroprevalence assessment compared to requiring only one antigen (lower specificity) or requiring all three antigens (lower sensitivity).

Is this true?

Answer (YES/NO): NO